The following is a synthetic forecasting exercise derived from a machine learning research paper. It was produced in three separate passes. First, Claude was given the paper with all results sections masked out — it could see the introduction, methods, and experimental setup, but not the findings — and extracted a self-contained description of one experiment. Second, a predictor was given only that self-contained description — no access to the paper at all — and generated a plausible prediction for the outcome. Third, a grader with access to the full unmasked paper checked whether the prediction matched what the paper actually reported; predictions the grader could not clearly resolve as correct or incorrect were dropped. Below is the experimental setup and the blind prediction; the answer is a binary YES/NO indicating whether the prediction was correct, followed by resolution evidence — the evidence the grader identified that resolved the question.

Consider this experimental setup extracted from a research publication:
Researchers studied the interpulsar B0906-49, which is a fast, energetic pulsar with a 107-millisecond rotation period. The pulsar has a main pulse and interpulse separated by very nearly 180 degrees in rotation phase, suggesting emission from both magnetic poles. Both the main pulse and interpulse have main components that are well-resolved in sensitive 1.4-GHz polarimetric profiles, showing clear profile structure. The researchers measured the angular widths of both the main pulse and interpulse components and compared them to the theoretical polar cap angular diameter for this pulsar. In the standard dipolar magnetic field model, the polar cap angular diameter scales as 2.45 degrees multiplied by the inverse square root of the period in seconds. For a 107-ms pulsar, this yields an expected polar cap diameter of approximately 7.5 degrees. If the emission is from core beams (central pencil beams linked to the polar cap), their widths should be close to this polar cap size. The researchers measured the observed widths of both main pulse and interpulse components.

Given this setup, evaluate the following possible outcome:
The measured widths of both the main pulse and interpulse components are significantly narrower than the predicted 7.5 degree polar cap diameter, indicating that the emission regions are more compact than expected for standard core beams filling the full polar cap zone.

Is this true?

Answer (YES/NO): YES